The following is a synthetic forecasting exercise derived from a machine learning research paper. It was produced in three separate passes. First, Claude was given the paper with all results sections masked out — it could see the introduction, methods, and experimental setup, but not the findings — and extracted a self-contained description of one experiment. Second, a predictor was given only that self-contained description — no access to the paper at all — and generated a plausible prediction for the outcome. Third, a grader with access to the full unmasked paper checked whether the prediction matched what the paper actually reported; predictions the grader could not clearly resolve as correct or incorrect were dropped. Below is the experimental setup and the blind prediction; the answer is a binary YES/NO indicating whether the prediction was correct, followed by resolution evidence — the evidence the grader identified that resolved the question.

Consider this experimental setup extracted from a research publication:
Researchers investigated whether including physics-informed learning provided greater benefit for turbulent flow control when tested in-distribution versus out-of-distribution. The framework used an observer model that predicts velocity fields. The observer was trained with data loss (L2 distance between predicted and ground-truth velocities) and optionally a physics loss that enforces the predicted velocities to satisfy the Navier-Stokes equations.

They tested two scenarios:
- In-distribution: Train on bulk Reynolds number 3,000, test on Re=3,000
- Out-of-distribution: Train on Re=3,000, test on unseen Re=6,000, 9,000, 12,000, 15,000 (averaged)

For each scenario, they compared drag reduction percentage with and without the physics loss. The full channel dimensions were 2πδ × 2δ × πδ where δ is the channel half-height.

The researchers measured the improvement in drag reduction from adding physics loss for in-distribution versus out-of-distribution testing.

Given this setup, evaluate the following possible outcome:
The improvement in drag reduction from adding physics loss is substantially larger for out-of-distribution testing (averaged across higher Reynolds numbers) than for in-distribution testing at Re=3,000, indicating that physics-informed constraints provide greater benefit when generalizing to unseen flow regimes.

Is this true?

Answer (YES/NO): NO